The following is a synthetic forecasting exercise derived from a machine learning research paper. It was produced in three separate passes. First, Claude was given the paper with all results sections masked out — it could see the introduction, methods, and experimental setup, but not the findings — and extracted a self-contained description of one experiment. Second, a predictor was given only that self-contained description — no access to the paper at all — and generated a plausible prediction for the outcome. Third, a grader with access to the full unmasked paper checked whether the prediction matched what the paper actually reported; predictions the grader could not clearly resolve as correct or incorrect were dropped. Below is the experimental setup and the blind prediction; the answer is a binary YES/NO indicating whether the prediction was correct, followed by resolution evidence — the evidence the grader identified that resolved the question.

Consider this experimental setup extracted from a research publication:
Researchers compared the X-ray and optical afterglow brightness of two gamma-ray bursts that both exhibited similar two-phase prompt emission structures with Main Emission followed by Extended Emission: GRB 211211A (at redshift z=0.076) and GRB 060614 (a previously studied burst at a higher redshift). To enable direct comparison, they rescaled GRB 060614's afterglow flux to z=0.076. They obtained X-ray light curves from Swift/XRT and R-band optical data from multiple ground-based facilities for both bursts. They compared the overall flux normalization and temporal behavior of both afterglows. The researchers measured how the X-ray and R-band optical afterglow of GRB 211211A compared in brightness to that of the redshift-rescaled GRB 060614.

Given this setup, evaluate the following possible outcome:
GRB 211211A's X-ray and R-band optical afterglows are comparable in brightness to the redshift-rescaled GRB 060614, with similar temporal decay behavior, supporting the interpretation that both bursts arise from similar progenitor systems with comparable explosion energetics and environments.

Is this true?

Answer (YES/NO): NO